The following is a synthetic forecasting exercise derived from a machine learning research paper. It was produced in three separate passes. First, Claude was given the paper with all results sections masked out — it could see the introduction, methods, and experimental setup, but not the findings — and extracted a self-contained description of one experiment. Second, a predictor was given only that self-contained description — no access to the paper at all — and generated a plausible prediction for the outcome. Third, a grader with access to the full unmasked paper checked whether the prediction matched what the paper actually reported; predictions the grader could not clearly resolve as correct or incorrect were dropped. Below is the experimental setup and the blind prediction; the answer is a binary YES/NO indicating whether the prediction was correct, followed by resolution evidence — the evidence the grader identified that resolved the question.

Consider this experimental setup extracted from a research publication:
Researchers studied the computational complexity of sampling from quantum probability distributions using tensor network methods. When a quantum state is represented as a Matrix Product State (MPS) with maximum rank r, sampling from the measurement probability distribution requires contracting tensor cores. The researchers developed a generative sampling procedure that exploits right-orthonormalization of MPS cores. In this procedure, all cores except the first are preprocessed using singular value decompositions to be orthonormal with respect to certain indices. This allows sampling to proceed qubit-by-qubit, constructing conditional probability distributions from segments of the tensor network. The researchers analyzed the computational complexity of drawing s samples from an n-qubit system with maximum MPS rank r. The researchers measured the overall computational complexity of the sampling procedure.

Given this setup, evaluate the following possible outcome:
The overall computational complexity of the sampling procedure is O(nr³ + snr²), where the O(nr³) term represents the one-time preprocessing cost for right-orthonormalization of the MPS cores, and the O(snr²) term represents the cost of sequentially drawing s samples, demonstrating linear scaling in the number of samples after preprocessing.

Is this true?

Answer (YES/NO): NO